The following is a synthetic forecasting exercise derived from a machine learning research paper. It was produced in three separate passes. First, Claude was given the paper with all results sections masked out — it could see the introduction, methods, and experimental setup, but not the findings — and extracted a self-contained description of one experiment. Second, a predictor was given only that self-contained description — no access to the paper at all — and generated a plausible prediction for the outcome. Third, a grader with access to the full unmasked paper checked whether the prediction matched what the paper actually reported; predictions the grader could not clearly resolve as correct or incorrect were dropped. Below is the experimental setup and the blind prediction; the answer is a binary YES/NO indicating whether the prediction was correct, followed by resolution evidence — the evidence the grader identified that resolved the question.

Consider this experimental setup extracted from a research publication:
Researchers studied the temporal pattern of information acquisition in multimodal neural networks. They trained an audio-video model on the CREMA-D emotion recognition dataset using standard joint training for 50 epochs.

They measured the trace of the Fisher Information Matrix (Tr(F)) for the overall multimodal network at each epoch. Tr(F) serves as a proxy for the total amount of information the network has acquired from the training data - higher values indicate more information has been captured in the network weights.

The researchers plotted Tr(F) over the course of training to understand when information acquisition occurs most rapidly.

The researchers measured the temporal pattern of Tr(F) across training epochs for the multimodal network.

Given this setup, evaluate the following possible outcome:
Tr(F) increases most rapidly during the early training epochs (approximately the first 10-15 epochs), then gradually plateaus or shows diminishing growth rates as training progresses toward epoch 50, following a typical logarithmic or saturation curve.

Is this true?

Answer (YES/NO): NO